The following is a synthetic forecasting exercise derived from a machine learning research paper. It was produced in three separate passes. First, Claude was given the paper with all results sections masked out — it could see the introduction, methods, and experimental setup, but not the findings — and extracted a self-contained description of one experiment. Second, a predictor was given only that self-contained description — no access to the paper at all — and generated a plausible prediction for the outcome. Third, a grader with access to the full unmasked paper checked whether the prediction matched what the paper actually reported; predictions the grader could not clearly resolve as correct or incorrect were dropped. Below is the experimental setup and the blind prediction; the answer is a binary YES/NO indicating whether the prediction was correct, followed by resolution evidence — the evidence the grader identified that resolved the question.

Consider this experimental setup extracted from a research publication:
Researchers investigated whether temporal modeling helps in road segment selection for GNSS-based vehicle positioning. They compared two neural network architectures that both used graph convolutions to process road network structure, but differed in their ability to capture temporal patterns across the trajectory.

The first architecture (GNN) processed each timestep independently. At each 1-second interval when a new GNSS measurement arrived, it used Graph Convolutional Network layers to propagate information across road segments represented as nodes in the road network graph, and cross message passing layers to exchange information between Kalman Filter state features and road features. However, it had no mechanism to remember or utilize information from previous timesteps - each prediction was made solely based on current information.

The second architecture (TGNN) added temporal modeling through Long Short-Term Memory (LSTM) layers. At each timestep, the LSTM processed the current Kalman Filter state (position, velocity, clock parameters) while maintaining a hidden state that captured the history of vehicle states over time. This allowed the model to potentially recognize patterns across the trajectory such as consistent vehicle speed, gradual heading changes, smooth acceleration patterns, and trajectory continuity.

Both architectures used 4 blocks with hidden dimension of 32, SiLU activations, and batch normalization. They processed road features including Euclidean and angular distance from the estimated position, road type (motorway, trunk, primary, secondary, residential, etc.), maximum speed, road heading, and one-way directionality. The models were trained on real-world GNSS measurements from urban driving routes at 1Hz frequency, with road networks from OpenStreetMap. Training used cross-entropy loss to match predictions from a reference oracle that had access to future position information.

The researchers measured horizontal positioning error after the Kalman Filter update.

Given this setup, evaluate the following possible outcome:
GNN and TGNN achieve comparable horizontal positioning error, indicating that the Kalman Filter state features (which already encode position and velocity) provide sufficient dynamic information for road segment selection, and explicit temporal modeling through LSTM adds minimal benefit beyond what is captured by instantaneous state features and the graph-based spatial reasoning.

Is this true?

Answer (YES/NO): NO